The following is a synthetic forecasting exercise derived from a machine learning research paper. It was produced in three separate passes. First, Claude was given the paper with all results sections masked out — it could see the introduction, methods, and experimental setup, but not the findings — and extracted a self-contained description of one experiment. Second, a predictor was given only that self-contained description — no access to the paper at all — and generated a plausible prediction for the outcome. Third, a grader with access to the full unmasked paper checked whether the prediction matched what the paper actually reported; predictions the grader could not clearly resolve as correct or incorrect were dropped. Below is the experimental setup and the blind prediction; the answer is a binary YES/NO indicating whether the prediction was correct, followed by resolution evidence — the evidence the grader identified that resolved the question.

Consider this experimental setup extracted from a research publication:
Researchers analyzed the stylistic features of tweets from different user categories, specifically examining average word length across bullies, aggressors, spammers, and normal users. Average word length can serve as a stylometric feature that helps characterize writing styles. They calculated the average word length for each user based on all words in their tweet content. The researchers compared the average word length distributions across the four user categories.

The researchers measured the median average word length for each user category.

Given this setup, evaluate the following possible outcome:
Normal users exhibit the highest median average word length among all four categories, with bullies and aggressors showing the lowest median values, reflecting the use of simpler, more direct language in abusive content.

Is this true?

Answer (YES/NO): NO